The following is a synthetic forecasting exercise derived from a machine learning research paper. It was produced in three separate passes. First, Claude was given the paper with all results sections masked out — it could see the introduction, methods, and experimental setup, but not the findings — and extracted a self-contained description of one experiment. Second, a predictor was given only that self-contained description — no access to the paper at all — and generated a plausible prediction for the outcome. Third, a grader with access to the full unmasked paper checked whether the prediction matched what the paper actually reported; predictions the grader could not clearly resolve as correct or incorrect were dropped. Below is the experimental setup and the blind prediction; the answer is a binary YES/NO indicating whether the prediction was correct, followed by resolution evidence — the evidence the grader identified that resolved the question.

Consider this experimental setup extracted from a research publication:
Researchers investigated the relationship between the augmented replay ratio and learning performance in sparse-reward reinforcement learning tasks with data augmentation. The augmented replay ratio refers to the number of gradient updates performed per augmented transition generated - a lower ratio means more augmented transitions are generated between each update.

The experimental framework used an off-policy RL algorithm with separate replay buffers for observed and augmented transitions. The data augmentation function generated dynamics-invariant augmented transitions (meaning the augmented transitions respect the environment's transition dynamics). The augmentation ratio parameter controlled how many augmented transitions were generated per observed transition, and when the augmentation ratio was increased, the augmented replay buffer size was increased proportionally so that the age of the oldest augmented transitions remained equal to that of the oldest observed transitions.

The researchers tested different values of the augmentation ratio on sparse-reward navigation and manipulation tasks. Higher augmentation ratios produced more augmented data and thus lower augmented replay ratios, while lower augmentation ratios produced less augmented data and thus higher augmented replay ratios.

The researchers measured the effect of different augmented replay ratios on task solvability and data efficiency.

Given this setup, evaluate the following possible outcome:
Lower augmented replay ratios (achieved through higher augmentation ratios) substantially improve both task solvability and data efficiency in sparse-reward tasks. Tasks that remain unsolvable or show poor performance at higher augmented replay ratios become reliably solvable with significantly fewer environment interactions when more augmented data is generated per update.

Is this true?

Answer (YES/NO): YES